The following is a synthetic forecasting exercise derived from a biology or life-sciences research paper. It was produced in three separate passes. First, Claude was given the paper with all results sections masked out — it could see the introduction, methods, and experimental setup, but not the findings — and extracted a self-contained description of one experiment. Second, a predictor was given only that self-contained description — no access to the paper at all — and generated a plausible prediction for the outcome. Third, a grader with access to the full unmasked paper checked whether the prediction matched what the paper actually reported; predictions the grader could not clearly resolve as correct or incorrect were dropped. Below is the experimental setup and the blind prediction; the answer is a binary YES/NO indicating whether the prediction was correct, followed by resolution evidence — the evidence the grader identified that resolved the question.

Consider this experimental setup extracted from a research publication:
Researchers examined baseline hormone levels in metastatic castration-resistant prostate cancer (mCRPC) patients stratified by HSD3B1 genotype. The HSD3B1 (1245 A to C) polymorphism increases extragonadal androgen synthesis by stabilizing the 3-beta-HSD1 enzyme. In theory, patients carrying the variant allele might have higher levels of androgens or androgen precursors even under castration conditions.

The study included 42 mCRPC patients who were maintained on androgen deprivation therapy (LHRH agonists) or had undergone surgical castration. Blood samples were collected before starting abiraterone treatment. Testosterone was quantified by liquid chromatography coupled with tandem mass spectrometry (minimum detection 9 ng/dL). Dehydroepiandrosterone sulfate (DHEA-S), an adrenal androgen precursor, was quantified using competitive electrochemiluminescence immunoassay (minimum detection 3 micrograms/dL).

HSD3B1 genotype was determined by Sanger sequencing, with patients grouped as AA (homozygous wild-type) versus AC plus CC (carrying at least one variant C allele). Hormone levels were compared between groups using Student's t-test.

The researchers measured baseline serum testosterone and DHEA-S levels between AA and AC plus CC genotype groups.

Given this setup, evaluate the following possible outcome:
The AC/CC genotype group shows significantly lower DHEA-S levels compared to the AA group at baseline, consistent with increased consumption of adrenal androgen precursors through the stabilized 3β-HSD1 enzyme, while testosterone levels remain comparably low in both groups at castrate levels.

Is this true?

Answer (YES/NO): NO